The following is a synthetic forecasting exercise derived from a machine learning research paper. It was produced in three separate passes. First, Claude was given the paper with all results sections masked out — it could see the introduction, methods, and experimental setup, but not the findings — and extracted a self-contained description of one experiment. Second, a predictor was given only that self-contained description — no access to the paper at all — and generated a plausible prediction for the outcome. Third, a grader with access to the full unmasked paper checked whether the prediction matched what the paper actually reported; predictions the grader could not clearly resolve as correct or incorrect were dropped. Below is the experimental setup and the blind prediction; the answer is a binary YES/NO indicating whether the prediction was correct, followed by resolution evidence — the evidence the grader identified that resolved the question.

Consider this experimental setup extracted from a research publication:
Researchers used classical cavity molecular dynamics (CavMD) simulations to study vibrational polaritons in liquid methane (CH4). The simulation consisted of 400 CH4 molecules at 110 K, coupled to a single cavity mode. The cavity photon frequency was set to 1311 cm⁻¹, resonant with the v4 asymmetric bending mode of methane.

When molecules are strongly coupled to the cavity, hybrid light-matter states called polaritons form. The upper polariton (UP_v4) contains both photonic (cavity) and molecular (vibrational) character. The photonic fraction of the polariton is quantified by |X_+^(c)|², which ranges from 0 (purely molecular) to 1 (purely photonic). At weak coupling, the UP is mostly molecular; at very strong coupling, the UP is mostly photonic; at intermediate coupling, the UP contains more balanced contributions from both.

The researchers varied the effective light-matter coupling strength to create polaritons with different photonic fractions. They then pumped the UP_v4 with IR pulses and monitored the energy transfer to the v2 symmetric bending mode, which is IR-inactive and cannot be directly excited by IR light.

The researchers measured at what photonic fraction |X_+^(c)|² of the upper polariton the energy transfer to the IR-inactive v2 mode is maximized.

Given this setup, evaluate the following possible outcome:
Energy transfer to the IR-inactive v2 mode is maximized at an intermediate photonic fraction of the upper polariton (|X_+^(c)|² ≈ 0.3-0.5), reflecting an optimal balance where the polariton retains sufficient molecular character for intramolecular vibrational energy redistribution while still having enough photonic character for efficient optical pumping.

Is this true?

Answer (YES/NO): NO